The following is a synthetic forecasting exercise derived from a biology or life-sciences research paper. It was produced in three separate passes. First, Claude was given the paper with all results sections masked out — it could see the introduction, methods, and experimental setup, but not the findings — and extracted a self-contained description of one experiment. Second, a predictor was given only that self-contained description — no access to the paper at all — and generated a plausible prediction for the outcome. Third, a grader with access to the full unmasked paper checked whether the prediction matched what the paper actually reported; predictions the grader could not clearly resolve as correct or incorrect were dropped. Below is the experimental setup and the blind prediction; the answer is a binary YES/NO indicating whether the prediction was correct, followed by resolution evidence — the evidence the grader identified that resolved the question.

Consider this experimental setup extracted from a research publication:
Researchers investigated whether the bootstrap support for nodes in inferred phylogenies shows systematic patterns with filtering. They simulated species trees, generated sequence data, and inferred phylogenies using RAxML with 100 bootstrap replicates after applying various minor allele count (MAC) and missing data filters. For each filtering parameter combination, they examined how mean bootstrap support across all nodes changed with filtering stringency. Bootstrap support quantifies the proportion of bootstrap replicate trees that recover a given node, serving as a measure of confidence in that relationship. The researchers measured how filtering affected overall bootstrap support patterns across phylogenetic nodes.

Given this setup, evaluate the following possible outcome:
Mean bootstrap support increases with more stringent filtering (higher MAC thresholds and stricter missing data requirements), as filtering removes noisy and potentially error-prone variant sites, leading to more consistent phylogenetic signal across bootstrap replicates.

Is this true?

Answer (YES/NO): NO